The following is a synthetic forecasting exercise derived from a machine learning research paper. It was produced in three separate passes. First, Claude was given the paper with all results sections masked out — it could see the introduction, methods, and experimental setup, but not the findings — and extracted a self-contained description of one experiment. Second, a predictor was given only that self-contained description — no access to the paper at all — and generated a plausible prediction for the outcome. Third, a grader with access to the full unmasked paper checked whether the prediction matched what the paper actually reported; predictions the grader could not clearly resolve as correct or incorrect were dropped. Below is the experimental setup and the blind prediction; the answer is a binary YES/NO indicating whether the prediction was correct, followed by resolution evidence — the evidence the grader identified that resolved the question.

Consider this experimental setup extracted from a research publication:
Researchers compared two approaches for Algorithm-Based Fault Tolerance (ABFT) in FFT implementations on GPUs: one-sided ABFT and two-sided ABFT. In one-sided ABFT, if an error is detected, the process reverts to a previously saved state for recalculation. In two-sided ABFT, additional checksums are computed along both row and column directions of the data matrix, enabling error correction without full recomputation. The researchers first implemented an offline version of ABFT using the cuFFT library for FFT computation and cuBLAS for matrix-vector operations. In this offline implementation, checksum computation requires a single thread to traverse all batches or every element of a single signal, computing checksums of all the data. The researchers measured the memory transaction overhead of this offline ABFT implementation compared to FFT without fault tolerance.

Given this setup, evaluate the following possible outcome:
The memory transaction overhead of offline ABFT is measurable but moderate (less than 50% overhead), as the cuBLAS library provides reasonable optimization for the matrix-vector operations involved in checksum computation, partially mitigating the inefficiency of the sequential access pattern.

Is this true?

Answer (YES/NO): NO